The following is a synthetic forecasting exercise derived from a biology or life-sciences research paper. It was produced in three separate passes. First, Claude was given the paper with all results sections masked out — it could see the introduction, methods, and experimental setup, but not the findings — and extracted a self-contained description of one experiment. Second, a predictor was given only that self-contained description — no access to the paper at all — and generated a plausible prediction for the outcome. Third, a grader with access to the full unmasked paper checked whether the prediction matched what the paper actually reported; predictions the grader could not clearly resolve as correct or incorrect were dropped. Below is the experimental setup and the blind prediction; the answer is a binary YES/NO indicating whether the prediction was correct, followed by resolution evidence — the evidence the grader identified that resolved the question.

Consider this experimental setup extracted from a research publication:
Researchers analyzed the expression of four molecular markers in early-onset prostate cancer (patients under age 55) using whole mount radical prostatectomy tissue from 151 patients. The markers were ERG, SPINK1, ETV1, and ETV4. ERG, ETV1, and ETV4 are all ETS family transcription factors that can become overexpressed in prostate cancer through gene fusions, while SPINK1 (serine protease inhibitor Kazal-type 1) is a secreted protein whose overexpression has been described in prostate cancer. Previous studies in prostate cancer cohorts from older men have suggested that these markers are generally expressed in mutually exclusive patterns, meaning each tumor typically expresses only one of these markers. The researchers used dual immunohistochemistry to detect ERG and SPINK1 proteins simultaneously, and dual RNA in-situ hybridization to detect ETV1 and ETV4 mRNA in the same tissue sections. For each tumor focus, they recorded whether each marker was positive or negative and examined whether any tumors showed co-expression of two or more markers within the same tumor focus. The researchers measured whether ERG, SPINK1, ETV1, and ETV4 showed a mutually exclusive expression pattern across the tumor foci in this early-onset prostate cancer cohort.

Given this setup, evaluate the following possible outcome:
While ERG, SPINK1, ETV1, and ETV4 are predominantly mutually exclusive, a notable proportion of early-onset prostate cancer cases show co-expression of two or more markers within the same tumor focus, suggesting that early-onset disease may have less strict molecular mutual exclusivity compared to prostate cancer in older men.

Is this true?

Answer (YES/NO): NO